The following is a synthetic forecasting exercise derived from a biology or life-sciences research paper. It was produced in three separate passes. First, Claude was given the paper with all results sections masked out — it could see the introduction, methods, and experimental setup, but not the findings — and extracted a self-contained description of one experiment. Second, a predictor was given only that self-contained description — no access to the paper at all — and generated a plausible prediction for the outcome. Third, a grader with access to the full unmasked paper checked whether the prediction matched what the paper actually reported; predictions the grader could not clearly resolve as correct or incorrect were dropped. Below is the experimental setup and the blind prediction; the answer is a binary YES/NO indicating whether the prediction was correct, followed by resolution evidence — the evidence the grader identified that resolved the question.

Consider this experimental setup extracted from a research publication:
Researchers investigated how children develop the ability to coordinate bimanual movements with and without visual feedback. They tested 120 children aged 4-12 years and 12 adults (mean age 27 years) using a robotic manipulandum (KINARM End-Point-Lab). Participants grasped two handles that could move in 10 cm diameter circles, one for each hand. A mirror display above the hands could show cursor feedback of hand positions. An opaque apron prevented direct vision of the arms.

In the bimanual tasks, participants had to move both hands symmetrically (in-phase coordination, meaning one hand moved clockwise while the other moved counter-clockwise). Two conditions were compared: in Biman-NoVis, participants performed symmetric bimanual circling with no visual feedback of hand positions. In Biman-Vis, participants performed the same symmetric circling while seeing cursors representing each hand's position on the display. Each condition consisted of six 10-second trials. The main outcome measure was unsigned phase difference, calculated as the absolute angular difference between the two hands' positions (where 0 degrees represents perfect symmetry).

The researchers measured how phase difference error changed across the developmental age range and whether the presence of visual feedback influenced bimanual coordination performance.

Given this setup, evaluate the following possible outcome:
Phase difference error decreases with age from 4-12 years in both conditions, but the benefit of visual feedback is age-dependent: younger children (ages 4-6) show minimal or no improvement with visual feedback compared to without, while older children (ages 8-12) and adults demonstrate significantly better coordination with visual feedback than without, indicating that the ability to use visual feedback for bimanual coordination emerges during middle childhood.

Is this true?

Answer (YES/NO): NO